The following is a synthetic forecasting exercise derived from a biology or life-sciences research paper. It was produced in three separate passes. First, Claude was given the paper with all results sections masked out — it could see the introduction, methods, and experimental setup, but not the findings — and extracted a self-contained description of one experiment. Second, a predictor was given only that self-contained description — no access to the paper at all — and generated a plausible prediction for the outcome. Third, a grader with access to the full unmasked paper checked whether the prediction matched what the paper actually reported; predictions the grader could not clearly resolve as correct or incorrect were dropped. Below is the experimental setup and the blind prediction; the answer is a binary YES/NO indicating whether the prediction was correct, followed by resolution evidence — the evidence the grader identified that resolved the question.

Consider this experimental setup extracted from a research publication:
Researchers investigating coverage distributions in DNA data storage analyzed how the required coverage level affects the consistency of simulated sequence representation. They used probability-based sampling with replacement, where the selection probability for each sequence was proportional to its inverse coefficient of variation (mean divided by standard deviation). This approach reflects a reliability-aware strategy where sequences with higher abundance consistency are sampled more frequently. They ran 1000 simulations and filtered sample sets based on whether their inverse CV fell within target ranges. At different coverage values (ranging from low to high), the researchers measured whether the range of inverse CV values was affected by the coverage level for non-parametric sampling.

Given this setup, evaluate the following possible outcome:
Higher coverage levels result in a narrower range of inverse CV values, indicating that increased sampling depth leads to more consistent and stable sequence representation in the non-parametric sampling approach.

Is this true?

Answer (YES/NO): YES